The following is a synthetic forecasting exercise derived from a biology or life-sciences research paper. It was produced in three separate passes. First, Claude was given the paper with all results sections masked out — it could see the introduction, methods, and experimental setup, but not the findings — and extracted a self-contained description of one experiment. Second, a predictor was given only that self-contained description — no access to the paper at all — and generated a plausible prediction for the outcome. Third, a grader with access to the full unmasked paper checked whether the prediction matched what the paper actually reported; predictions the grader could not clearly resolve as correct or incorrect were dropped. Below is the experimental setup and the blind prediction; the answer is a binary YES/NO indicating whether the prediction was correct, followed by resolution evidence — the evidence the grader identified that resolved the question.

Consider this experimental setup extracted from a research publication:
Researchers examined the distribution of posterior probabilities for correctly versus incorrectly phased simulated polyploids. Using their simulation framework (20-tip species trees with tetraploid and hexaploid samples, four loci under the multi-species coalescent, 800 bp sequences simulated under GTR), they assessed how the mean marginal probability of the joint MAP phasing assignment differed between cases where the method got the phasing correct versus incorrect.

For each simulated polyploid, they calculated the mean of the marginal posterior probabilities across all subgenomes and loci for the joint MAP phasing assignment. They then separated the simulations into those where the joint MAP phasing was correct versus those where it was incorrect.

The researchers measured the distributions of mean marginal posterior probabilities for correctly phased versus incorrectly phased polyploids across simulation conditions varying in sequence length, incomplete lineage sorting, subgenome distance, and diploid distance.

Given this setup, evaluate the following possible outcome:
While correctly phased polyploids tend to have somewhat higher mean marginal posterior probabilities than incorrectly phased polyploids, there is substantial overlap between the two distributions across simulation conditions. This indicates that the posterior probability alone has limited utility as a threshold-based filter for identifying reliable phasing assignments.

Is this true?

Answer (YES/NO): NO